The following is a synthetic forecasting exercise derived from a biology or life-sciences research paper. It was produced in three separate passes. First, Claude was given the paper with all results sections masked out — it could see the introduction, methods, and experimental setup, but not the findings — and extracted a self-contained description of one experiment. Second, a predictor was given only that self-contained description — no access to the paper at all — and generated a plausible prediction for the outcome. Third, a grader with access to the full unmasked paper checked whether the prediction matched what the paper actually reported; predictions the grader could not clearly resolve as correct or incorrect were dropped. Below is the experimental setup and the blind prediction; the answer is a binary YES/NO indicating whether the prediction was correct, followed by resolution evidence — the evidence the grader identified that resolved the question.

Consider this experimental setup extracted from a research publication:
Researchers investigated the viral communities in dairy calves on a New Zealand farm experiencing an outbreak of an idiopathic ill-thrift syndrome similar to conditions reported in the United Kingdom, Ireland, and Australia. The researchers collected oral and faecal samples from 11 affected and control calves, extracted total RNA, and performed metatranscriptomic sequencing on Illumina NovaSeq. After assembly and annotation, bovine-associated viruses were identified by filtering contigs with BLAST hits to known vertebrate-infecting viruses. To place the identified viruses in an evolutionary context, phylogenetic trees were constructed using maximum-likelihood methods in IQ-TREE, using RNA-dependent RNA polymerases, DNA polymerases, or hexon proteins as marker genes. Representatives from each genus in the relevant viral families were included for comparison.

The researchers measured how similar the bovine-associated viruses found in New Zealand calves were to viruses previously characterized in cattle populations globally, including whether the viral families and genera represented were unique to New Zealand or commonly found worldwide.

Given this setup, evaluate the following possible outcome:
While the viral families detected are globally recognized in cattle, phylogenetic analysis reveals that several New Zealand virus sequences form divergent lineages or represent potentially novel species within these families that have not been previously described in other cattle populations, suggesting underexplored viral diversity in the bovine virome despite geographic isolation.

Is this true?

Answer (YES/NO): YES